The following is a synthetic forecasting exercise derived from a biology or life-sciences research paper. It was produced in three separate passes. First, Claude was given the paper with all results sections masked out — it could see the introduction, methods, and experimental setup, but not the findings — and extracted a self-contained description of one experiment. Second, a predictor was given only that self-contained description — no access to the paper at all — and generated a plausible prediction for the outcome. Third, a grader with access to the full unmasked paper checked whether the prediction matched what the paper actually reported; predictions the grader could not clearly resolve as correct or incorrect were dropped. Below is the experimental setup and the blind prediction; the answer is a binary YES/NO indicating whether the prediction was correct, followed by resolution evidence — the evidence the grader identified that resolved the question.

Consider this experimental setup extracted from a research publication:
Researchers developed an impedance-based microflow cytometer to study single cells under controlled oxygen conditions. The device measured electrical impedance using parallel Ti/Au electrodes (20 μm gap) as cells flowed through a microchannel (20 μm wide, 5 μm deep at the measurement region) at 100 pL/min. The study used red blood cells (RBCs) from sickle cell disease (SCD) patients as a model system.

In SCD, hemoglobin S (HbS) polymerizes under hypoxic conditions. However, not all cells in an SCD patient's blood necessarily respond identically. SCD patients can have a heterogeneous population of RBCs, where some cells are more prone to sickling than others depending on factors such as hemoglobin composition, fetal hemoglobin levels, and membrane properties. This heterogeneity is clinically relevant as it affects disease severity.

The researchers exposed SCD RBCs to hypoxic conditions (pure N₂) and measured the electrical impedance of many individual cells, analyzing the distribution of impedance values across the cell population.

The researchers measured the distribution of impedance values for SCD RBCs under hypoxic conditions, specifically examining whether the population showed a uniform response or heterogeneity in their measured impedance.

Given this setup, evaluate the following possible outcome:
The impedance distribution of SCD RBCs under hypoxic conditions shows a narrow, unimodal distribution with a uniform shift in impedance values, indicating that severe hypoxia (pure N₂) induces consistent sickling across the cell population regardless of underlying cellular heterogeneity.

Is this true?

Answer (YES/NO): NO